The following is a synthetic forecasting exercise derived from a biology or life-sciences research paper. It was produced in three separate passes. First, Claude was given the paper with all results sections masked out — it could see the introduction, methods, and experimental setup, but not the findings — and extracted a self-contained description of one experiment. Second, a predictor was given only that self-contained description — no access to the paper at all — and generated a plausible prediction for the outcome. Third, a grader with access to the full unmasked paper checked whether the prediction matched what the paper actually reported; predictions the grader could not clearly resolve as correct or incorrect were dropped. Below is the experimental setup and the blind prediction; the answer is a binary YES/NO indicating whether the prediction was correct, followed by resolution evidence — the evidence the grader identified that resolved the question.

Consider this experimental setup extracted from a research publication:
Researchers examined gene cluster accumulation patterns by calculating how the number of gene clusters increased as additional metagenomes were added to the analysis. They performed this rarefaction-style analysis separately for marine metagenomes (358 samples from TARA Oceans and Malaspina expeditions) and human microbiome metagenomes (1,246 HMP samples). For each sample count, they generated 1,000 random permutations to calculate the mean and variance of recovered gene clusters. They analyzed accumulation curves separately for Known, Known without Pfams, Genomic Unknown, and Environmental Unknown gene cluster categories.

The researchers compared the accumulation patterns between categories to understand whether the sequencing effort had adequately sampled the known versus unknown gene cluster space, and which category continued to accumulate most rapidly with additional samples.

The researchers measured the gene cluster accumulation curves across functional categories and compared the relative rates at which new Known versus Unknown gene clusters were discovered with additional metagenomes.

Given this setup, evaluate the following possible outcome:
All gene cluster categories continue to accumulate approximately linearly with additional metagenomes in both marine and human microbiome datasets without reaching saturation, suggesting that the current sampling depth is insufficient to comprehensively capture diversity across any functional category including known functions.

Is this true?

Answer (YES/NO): NO